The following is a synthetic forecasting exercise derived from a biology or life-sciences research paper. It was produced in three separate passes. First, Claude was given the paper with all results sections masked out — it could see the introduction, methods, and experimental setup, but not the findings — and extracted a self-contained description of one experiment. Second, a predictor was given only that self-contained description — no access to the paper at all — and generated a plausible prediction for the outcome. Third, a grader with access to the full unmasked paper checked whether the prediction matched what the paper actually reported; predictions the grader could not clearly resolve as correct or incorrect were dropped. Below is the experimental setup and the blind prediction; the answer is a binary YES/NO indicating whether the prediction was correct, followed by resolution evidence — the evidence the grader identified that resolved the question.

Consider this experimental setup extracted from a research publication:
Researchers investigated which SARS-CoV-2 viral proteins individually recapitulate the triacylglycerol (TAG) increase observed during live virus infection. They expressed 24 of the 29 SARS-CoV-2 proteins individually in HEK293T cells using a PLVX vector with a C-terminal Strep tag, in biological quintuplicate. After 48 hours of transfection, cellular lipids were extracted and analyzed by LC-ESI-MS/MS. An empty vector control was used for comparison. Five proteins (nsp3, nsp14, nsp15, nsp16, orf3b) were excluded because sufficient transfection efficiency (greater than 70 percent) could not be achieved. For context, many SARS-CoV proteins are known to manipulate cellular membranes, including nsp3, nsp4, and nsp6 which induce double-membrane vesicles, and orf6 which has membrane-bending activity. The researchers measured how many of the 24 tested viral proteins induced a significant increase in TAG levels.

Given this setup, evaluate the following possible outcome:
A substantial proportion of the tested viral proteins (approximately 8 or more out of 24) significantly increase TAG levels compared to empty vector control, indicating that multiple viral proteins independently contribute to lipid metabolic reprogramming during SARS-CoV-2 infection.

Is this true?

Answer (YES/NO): NO